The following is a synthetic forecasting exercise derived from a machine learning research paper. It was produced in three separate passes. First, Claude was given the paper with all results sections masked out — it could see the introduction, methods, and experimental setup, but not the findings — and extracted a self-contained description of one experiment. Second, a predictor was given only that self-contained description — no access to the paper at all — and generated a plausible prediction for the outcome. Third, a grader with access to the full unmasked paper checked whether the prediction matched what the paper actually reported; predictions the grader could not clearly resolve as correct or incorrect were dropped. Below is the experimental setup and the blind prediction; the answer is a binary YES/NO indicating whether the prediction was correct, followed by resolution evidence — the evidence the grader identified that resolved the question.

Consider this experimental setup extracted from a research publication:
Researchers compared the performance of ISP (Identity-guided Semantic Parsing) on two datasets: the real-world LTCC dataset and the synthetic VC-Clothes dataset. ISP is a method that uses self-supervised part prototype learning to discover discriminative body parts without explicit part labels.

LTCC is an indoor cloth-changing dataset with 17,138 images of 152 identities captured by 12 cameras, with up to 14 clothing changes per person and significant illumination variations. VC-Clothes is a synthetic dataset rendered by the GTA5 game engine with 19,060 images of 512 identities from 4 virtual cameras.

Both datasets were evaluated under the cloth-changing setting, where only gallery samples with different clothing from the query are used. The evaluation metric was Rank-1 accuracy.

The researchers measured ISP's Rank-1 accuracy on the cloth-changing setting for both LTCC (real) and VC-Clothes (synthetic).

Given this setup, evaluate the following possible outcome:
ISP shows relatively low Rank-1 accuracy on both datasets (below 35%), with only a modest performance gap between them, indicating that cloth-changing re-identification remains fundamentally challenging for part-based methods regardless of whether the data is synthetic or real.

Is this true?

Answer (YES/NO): NO